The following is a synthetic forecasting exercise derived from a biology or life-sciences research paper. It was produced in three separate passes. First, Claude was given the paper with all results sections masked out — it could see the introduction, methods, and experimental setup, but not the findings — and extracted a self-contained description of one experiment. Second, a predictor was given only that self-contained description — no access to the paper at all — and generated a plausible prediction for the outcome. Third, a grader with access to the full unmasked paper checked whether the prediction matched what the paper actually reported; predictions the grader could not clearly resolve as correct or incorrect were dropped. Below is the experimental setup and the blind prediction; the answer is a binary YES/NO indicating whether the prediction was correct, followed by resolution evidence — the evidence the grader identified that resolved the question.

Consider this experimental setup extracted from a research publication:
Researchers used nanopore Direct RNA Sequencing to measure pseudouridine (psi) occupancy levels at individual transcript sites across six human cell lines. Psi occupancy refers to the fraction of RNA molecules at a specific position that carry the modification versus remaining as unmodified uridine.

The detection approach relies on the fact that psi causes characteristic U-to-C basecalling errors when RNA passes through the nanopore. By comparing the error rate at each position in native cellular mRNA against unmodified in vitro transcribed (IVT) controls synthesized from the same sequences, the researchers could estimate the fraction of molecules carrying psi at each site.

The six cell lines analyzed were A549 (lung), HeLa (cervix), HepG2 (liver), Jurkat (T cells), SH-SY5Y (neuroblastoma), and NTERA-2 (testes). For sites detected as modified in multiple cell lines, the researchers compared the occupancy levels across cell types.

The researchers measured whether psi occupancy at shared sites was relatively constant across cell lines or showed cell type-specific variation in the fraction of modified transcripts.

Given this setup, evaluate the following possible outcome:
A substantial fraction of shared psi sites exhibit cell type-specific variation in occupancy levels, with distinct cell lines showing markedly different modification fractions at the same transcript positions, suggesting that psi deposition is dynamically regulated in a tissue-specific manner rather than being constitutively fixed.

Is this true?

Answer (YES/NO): YES